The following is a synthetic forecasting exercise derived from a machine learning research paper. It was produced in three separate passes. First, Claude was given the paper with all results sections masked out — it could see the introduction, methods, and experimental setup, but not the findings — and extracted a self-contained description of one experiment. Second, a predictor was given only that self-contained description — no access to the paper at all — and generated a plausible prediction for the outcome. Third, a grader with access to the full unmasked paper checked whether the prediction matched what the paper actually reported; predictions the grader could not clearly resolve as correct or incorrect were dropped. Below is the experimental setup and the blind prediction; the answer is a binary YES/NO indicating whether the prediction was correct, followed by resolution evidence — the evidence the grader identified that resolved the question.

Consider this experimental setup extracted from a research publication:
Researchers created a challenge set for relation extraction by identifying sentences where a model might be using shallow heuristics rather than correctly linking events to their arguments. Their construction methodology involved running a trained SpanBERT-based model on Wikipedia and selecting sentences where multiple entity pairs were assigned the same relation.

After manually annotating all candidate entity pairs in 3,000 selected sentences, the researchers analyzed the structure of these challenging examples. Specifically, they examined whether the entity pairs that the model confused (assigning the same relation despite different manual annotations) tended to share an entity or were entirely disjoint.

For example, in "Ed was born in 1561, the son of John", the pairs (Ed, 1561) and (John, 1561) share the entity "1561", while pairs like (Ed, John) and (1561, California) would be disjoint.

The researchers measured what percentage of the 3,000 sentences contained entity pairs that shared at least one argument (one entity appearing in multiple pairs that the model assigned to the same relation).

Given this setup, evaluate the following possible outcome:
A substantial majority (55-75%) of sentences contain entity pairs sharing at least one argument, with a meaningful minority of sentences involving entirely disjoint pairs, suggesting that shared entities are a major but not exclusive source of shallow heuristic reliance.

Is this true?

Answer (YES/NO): NO